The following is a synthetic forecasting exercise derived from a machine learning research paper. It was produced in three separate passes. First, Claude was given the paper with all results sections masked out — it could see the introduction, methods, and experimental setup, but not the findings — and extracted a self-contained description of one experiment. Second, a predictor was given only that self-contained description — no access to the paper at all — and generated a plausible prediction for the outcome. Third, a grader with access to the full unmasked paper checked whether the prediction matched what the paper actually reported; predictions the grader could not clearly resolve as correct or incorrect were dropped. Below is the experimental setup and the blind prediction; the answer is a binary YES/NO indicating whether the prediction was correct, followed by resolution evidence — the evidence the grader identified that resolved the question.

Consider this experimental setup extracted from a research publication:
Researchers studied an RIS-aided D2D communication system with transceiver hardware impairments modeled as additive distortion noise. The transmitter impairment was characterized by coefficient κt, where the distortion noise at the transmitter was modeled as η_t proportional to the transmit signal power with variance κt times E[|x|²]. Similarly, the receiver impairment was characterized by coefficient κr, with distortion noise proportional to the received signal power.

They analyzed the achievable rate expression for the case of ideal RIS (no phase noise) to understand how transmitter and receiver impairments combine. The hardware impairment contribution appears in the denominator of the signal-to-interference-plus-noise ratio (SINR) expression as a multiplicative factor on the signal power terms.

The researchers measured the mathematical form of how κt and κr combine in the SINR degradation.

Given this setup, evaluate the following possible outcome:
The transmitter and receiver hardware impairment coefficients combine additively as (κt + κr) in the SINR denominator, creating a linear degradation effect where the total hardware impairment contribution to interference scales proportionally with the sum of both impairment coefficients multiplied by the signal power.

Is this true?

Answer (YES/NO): NO